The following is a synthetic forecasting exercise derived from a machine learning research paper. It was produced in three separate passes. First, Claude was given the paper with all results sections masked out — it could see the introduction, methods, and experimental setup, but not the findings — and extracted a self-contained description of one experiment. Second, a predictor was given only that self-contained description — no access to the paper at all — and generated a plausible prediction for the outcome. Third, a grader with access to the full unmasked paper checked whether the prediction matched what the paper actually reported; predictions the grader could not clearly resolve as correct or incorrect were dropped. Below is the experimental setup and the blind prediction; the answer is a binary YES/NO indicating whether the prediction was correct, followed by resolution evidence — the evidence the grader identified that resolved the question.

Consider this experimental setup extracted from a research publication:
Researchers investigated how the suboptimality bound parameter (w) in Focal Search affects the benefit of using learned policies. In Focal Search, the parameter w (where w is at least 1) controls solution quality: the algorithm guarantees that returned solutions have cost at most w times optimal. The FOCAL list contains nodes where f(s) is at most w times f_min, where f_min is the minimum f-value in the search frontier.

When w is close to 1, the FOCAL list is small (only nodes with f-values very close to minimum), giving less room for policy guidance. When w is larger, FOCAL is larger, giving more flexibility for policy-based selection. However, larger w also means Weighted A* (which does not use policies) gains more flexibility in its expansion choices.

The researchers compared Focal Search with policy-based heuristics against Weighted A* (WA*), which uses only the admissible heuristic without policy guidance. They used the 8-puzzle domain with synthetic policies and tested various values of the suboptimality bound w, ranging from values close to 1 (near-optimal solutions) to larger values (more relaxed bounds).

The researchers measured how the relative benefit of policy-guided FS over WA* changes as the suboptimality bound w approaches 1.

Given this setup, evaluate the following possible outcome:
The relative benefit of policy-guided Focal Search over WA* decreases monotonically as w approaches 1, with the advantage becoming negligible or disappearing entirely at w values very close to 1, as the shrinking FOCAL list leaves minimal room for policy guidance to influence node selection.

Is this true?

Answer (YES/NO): YES